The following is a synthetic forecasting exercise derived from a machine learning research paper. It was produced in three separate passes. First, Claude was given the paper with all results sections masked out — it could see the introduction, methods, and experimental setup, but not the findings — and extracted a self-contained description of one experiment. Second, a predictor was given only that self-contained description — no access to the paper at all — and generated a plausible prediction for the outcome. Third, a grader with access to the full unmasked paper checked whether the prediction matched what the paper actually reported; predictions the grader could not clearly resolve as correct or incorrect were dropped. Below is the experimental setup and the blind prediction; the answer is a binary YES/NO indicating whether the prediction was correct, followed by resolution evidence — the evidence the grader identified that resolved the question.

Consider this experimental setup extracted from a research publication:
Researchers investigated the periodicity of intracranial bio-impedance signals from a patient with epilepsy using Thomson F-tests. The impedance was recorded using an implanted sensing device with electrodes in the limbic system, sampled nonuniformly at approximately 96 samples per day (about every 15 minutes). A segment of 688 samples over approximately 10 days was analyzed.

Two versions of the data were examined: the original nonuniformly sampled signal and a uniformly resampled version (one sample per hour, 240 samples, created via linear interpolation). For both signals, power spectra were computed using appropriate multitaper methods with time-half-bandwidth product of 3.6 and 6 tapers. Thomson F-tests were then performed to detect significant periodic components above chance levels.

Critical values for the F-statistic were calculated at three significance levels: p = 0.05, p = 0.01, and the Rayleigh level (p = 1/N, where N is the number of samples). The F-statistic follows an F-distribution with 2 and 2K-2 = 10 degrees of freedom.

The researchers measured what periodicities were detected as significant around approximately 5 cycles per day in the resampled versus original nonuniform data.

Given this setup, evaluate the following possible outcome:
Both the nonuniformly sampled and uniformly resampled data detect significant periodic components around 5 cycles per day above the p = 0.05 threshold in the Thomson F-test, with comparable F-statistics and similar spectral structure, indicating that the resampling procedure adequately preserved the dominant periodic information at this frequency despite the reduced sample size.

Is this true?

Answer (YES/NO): NO